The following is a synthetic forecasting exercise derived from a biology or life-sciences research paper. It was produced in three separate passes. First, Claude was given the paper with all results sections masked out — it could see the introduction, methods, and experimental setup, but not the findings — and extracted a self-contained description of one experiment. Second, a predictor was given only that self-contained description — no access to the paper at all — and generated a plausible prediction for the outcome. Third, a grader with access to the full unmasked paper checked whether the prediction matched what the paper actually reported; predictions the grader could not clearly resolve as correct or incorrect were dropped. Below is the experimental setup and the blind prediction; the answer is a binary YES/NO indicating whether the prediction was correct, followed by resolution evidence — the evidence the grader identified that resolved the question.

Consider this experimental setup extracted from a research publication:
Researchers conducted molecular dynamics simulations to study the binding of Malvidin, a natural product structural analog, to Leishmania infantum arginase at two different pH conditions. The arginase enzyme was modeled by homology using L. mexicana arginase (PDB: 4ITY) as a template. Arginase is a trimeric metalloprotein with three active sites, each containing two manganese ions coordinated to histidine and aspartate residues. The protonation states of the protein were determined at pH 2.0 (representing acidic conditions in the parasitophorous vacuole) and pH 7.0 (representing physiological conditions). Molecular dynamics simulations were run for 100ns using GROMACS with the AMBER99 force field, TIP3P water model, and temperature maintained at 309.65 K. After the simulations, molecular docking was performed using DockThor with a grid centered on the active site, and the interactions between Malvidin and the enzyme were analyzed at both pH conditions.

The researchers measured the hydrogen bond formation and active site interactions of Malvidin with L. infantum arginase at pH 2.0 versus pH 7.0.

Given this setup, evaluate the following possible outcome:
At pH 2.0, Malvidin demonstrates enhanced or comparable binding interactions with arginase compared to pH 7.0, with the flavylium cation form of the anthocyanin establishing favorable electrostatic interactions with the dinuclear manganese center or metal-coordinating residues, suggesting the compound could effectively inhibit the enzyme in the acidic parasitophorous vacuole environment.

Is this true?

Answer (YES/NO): NO